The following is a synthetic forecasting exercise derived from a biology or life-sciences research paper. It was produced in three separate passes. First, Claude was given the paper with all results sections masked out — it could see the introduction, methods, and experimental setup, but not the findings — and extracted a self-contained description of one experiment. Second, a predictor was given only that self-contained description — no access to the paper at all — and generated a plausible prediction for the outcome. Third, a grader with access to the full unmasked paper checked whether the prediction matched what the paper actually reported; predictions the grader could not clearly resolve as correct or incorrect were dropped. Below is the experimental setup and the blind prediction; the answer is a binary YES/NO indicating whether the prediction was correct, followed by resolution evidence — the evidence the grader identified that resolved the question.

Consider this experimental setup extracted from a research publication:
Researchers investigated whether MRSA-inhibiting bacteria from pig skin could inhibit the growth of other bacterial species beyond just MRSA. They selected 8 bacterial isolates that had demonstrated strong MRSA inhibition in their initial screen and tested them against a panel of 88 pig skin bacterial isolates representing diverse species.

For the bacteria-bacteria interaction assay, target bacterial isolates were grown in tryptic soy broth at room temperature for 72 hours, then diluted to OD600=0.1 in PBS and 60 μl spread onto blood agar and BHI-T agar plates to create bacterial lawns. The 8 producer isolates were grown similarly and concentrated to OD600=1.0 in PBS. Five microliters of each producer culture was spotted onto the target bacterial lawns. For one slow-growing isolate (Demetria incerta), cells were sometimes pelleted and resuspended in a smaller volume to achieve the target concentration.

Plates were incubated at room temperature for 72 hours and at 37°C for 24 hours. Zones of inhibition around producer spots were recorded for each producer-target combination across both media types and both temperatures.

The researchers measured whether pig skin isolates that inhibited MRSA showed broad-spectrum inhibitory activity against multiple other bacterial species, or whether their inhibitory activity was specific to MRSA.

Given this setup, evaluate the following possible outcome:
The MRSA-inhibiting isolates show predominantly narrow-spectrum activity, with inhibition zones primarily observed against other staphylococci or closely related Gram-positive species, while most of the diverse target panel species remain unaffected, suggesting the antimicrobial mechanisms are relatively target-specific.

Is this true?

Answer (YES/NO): NO